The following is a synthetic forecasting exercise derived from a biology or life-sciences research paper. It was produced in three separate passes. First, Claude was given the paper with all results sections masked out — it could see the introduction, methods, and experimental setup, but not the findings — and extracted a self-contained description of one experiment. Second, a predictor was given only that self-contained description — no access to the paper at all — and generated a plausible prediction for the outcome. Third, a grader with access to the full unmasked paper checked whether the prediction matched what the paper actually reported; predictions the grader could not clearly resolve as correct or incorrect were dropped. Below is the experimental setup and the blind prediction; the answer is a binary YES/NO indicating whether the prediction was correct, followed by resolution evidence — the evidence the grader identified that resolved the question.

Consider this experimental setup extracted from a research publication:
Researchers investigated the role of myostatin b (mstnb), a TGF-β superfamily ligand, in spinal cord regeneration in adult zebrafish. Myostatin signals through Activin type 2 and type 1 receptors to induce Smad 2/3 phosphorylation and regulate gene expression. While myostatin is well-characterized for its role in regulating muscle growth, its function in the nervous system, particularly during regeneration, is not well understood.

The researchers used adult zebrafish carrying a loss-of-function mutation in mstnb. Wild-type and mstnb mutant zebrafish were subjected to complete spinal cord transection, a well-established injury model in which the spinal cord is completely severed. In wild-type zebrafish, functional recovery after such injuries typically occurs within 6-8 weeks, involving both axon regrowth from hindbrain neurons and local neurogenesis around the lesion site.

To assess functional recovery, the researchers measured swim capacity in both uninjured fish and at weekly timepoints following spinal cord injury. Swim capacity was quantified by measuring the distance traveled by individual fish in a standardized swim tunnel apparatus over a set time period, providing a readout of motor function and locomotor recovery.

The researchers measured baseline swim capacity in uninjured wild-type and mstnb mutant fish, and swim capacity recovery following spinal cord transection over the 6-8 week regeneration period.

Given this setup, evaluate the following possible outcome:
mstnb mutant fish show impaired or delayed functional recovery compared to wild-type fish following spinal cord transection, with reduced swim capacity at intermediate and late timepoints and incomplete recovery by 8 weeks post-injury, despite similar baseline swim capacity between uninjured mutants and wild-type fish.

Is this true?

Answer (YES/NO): YES